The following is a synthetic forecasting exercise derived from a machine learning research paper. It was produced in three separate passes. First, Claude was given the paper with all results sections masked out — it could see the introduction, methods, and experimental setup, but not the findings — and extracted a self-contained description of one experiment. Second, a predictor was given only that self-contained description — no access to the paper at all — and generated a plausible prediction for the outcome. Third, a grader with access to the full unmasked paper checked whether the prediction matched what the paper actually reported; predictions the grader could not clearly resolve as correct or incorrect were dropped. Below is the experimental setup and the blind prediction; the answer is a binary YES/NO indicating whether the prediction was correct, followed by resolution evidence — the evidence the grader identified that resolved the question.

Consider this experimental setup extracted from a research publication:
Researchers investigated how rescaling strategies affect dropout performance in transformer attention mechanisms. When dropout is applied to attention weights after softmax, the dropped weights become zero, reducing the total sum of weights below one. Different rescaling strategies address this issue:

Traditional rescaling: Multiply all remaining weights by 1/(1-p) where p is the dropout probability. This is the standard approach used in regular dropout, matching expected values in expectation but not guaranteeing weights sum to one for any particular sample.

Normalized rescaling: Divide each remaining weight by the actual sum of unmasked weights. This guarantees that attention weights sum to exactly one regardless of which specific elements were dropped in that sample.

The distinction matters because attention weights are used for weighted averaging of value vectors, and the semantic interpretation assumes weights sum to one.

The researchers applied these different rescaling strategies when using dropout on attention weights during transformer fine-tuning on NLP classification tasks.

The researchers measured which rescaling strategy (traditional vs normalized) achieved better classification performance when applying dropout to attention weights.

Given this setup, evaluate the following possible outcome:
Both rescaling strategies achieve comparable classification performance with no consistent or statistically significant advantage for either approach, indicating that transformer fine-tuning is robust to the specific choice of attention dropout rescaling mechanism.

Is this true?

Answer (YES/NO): NO